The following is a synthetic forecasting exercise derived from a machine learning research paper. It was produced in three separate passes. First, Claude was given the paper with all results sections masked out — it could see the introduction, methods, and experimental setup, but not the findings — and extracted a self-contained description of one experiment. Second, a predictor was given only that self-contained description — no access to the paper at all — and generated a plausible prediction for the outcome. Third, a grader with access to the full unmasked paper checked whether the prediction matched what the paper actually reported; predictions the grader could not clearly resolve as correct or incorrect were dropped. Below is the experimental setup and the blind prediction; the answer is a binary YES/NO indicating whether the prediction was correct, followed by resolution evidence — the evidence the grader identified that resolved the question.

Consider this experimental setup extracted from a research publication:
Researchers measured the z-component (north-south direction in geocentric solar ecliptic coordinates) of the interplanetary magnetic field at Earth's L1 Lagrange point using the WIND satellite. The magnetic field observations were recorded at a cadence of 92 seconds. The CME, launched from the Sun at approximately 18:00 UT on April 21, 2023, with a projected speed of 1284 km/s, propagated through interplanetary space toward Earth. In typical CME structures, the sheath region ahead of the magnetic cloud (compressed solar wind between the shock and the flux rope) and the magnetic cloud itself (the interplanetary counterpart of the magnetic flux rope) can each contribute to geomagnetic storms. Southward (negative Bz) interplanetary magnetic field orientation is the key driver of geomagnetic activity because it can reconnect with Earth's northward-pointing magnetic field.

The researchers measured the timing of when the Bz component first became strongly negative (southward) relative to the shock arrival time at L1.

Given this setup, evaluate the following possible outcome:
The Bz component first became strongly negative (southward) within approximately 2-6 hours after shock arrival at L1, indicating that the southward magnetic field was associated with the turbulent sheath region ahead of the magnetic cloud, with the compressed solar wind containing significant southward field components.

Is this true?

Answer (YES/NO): NO